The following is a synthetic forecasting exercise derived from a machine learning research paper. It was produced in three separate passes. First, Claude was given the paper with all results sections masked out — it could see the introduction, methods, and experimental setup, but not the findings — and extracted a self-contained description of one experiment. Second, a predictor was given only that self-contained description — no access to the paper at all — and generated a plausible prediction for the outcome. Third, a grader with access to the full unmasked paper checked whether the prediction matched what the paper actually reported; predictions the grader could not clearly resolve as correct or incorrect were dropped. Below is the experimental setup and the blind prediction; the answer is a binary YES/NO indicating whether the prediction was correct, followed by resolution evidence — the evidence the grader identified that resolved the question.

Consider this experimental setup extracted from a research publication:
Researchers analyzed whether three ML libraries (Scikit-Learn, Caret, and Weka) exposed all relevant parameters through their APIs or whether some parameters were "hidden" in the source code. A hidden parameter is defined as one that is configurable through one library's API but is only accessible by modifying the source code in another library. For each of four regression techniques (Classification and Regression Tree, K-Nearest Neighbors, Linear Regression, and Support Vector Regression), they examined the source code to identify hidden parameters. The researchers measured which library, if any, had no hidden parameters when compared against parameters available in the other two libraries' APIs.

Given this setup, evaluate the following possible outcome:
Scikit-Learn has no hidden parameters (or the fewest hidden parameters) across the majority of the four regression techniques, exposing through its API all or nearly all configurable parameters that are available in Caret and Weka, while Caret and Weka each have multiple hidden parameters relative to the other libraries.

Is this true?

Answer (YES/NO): NO